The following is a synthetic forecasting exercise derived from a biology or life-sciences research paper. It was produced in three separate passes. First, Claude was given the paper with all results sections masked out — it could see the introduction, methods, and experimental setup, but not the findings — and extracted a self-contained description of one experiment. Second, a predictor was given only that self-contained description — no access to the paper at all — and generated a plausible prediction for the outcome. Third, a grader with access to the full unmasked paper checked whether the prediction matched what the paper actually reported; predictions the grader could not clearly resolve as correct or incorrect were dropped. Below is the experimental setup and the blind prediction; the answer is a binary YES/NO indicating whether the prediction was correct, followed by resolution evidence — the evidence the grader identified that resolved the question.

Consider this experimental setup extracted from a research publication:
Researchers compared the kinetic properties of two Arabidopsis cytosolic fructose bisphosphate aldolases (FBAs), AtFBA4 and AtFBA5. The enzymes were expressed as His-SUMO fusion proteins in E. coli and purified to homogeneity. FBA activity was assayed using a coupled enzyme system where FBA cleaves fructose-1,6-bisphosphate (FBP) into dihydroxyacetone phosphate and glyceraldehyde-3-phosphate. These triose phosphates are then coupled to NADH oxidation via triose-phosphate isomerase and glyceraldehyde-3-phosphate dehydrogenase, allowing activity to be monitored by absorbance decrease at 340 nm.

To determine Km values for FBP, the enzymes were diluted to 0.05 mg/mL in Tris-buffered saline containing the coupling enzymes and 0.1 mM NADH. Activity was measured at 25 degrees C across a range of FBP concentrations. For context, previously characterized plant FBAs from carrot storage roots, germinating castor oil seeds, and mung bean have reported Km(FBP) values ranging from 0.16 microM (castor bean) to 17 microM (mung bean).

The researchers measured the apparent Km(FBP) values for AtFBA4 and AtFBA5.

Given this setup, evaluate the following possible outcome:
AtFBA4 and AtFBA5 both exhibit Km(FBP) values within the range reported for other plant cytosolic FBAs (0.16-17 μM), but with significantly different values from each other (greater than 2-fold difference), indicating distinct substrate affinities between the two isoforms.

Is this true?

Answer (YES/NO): NO